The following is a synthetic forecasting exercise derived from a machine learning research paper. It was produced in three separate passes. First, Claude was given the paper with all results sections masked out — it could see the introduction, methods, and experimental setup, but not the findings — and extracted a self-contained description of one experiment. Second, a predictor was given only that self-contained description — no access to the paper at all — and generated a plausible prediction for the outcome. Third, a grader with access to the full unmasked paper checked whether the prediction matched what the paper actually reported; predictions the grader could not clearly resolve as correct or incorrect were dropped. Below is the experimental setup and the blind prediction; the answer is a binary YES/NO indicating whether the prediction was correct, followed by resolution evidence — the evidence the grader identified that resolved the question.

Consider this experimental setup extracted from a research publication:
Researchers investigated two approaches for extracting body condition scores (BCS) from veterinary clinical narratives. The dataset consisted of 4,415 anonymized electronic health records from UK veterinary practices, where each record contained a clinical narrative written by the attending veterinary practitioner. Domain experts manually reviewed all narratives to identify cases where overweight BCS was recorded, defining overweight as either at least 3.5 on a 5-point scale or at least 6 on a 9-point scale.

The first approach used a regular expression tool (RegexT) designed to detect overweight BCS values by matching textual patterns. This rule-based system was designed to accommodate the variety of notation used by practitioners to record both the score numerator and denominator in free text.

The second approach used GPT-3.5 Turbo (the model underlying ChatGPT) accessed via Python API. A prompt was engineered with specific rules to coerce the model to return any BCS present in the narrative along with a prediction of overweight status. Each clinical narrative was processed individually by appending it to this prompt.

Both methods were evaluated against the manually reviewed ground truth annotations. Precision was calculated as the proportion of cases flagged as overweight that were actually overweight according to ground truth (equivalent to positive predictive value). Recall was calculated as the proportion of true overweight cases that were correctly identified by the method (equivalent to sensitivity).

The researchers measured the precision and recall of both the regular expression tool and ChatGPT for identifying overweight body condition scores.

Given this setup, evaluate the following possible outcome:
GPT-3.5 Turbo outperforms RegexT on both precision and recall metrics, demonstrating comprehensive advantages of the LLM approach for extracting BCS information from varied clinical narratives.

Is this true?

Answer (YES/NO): NO